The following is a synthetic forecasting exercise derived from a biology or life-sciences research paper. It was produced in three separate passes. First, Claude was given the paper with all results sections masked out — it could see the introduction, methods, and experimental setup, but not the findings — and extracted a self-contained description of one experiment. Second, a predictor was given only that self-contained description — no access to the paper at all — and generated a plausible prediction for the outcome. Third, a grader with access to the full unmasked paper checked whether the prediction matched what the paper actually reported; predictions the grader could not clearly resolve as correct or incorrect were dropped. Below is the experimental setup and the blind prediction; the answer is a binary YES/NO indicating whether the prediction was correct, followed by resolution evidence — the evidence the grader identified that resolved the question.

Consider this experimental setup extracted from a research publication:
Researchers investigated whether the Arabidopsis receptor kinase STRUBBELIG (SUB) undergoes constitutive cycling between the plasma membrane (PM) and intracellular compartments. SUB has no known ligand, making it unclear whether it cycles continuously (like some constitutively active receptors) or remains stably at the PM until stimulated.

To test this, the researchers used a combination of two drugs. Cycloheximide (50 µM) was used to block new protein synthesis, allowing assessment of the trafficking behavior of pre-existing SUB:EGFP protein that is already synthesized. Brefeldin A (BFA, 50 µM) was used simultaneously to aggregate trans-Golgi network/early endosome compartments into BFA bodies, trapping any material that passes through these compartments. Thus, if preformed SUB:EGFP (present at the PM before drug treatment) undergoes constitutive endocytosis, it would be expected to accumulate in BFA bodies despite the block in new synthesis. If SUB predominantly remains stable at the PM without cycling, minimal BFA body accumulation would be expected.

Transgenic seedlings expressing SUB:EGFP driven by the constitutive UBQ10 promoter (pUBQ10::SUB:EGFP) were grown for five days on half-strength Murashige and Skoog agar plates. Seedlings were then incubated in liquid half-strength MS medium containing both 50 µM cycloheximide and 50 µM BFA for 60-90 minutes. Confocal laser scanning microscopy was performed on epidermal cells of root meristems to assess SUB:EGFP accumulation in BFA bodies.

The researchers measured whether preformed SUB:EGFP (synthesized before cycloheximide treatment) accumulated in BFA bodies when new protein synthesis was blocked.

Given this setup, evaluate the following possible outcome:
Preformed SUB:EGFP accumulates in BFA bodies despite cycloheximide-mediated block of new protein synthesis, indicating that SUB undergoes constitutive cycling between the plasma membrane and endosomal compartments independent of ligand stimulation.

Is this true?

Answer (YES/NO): YES